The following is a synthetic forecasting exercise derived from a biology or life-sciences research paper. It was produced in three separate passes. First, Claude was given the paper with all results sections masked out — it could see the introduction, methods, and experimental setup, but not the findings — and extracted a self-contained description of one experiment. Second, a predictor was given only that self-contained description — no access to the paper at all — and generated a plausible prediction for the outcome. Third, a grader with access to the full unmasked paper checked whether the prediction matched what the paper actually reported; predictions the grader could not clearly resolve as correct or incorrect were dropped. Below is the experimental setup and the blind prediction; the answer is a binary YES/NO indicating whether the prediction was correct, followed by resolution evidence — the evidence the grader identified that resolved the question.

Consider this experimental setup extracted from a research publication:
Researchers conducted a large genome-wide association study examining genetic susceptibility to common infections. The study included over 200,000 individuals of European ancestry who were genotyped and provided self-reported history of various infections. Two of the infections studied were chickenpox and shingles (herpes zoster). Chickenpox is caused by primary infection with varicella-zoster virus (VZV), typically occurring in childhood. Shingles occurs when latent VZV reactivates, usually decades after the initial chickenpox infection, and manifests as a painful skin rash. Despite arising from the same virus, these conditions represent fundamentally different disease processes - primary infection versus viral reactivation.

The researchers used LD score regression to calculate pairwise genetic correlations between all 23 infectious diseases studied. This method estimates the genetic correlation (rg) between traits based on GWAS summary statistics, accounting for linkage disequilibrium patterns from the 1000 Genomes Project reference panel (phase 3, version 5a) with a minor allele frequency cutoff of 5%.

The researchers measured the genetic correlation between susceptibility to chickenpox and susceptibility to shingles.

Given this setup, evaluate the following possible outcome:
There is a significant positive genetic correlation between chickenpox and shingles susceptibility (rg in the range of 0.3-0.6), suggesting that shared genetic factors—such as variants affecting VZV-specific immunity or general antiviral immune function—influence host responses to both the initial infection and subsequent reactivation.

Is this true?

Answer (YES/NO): YES